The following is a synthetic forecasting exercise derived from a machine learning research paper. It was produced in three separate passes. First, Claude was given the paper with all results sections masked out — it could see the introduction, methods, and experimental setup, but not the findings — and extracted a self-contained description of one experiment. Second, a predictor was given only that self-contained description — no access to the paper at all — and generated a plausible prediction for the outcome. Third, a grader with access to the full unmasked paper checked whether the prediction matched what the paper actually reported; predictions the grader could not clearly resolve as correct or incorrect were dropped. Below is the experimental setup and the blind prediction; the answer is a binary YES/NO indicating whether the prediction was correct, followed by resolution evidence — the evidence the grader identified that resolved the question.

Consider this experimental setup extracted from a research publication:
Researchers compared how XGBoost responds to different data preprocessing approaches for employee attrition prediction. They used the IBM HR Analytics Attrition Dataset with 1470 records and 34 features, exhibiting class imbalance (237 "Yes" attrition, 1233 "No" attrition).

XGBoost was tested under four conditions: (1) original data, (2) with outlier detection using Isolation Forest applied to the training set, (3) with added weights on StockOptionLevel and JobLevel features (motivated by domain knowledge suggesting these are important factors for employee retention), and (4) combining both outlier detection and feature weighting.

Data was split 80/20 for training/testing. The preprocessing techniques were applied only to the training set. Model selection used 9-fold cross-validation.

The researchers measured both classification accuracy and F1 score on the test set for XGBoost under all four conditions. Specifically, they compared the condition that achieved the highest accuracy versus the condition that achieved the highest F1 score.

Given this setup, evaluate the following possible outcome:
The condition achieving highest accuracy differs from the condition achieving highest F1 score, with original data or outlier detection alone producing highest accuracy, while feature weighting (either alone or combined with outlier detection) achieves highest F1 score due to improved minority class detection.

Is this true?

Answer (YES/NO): NO